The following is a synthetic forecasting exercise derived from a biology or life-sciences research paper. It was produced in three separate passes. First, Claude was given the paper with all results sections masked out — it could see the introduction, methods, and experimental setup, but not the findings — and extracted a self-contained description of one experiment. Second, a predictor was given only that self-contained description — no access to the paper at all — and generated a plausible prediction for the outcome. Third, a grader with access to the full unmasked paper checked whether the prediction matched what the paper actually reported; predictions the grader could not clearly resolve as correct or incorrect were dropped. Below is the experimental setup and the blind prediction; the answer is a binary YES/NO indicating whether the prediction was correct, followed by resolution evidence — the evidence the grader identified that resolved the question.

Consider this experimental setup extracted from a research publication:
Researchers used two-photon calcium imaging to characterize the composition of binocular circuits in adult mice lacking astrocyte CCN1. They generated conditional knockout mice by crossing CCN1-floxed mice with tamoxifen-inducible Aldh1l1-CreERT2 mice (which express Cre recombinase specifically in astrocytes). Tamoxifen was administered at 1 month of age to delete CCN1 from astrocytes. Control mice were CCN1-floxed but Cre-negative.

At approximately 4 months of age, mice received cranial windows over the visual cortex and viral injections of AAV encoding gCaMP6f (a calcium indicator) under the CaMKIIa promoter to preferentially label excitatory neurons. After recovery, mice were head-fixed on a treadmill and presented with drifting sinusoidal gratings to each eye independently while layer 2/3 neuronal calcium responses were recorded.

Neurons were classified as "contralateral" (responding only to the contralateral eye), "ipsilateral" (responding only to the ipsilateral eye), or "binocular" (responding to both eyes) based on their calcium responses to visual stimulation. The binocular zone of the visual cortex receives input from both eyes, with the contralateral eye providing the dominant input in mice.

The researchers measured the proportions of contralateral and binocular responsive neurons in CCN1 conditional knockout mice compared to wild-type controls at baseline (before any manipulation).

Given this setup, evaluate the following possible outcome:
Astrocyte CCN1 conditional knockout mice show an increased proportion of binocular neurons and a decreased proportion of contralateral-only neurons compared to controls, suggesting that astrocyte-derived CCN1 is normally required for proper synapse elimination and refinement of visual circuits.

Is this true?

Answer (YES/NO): NO